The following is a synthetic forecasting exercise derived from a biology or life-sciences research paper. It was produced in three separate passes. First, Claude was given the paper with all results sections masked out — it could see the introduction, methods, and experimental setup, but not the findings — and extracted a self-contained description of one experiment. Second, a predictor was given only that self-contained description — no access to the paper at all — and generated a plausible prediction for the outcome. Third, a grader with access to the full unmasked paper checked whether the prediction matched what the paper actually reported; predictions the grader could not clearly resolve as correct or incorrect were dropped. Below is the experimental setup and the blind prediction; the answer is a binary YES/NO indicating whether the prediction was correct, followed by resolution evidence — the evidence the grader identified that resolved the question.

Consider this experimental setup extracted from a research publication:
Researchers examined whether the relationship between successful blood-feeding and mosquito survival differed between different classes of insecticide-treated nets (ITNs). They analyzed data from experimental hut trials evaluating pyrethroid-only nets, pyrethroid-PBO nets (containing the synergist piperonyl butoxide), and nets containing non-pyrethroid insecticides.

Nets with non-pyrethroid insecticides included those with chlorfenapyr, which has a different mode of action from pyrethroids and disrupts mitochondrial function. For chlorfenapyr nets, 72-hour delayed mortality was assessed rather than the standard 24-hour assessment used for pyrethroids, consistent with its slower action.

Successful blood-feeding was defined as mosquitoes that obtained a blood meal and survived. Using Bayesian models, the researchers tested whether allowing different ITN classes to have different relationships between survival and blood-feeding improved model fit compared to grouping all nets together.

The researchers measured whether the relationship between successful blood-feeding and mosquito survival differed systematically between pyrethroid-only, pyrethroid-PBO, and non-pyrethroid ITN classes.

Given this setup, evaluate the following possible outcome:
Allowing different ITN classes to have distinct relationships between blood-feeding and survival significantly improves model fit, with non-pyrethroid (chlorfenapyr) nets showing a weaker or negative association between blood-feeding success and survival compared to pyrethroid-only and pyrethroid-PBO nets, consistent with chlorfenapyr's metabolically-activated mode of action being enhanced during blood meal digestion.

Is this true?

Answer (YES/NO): NO